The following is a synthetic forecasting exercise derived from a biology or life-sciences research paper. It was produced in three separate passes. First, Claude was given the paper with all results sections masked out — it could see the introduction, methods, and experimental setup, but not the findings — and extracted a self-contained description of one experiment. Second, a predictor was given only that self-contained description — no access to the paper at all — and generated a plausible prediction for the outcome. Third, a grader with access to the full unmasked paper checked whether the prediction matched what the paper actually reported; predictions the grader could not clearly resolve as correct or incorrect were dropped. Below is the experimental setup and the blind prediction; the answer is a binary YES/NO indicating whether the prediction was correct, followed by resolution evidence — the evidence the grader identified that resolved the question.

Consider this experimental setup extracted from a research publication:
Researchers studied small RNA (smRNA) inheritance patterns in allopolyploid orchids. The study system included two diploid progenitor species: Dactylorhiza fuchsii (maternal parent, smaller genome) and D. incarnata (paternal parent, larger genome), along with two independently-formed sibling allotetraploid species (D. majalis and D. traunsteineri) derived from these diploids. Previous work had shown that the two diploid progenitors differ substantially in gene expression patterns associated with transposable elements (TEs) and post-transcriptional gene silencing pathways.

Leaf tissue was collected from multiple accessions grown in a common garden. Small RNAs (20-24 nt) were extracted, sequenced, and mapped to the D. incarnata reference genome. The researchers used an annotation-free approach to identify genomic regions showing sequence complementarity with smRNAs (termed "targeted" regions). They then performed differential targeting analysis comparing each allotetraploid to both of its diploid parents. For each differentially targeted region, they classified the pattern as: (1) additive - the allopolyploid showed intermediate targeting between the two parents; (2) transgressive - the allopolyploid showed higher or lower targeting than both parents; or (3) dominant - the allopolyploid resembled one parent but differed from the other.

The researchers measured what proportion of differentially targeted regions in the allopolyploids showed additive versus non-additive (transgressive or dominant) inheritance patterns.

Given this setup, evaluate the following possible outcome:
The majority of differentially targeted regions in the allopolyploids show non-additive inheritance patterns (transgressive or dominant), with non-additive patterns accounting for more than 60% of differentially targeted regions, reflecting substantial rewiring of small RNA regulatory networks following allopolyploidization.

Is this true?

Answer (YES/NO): YES